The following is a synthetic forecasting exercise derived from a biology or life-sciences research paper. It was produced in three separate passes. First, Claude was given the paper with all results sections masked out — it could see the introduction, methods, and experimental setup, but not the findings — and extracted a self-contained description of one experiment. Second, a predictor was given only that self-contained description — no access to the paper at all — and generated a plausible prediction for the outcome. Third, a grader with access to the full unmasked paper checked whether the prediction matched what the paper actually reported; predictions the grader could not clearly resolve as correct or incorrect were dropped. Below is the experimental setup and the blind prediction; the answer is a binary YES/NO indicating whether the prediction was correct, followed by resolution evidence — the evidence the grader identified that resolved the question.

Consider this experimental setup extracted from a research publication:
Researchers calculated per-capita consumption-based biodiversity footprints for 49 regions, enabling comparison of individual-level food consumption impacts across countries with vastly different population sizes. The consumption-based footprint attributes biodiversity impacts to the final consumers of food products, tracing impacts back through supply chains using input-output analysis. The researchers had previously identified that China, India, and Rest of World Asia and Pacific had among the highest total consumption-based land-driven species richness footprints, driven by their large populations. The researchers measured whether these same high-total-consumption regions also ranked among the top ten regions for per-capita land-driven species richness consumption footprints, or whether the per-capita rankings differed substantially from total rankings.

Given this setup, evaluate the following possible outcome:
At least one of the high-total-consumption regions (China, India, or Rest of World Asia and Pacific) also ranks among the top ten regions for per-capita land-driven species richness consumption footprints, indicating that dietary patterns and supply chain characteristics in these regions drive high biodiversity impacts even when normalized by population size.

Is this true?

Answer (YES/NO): NO